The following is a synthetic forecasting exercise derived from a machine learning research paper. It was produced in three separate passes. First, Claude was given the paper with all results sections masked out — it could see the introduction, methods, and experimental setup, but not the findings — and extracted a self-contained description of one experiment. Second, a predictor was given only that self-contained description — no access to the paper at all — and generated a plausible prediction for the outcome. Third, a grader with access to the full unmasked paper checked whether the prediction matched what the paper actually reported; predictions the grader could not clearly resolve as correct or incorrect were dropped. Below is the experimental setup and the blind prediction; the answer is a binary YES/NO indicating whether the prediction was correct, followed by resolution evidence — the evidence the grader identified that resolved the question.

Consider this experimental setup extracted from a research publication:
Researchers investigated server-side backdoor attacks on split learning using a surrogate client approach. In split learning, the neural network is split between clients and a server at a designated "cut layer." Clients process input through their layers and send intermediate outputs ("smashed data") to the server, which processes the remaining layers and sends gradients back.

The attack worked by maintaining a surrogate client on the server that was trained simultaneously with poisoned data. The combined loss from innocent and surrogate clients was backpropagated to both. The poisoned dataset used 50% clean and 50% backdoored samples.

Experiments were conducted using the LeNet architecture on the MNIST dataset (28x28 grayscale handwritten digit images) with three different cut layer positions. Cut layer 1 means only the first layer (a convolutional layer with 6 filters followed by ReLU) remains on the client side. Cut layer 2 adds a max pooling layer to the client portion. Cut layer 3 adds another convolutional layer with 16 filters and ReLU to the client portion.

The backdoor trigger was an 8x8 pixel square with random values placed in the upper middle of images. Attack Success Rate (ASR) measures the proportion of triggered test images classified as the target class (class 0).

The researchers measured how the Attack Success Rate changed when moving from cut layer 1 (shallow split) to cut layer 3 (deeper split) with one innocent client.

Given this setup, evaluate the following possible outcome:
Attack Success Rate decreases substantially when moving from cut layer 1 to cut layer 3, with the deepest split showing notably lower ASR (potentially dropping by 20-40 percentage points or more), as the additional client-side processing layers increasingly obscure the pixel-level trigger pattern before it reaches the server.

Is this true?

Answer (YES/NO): YES